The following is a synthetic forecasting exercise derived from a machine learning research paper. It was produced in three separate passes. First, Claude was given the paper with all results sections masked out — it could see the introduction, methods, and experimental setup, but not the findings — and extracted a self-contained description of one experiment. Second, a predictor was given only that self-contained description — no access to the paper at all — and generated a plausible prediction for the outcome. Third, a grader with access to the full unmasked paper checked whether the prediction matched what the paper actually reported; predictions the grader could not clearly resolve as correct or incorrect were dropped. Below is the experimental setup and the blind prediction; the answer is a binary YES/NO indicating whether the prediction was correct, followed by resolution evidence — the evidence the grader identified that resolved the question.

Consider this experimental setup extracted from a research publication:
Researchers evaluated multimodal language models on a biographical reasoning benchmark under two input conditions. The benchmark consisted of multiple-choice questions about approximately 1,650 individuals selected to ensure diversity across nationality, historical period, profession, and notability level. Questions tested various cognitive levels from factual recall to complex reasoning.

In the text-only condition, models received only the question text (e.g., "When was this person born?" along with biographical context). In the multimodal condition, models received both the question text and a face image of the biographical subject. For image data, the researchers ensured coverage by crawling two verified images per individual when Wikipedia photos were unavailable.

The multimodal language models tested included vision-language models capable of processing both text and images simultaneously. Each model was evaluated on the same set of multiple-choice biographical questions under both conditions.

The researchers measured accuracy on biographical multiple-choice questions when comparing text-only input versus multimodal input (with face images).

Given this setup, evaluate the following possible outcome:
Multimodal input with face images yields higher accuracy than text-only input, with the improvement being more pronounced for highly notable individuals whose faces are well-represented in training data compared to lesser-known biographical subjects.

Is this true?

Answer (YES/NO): NO